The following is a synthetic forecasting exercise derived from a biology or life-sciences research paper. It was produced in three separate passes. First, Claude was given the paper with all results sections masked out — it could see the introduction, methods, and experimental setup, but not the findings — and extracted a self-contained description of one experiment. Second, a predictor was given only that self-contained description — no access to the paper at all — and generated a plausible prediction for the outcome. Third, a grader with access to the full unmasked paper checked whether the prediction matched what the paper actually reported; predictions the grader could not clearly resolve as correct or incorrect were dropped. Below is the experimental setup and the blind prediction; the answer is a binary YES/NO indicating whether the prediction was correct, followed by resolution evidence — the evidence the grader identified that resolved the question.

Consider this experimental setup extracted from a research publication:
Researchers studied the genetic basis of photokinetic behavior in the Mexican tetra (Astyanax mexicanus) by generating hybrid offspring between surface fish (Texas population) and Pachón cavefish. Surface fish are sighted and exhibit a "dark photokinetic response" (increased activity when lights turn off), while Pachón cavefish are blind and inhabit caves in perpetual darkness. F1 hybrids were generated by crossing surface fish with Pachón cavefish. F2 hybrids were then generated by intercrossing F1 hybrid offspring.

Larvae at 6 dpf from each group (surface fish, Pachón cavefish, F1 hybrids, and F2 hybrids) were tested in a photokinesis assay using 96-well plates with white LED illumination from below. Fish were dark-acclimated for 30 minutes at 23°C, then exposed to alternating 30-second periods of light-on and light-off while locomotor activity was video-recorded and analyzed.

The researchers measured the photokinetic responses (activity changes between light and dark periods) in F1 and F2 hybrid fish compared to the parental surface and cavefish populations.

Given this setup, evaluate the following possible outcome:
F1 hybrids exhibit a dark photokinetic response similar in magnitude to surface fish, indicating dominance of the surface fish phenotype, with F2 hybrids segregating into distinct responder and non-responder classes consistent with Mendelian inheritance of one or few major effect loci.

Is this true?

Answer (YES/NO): NO